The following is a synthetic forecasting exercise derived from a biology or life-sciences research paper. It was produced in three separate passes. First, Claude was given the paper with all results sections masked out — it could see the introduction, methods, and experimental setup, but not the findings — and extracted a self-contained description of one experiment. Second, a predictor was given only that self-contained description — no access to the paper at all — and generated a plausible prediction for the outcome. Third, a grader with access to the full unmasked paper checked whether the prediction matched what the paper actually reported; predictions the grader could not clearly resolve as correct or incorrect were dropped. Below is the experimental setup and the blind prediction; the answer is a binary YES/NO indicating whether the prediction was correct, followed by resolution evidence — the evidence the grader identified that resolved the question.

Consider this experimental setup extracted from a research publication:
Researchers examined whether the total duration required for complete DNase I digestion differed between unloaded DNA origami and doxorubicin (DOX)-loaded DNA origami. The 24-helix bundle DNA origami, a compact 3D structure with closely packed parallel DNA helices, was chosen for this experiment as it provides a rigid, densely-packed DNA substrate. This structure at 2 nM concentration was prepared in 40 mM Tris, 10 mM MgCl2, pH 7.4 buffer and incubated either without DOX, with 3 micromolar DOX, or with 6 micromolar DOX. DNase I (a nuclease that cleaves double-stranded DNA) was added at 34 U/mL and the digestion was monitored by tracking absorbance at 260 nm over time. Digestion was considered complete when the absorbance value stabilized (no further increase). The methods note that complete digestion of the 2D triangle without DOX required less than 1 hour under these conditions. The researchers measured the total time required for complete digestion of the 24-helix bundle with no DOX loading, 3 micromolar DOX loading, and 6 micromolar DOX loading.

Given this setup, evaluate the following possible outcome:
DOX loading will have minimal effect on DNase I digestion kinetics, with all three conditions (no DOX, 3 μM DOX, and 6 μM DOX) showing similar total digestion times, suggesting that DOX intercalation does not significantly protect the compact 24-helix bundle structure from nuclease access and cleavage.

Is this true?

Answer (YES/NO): NO